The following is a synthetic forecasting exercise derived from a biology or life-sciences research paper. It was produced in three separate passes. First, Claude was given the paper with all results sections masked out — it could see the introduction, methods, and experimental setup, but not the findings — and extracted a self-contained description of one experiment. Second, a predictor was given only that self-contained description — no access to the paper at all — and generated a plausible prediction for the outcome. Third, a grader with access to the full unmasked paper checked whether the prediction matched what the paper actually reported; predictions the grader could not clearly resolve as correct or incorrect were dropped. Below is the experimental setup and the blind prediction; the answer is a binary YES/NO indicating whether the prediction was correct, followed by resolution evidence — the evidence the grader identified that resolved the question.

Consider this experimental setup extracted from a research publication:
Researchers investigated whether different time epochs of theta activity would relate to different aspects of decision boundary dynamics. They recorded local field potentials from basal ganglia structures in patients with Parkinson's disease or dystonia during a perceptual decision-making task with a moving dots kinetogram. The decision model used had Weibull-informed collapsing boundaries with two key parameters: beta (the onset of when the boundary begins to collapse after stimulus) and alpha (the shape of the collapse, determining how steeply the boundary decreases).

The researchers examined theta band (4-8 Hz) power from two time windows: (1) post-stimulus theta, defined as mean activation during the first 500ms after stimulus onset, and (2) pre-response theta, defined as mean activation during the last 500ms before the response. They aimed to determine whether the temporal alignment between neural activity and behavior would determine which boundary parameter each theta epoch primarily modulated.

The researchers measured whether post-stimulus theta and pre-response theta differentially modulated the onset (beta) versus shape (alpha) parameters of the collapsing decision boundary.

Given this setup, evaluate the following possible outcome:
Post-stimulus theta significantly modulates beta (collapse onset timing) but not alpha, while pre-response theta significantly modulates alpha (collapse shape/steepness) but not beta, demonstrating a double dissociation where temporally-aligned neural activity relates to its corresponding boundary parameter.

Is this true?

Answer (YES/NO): YES